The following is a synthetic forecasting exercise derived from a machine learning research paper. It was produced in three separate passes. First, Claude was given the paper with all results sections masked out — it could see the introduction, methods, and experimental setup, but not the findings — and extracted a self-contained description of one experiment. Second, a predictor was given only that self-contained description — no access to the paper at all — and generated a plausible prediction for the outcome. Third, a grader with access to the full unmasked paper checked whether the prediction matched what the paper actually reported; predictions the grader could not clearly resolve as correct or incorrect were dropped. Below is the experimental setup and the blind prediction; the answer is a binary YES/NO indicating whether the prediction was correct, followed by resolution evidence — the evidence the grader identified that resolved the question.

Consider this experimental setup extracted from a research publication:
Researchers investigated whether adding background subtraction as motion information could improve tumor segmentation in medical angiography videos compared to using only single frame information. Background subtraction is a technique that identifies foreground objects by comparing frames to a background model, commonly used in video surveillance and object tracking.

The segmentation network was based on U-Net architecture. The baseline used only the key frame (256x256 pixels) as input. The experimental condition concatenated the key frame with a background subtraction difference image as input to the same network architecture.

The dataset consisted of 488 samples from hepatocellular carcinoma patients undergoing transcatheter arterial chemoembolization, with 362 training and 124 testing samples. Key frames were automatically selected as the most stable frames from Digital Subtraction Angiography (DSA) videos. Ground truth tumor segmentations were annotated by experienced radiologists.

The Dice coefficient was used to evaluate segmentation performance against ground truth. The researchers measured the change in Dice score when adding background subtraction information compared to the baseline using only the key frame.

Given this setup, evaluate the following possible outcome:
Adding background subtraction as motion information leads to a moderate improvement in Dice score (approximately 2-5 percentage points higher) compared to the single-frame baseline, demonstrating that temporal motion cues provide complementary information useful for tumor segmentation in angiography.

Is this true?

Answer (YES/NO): NO